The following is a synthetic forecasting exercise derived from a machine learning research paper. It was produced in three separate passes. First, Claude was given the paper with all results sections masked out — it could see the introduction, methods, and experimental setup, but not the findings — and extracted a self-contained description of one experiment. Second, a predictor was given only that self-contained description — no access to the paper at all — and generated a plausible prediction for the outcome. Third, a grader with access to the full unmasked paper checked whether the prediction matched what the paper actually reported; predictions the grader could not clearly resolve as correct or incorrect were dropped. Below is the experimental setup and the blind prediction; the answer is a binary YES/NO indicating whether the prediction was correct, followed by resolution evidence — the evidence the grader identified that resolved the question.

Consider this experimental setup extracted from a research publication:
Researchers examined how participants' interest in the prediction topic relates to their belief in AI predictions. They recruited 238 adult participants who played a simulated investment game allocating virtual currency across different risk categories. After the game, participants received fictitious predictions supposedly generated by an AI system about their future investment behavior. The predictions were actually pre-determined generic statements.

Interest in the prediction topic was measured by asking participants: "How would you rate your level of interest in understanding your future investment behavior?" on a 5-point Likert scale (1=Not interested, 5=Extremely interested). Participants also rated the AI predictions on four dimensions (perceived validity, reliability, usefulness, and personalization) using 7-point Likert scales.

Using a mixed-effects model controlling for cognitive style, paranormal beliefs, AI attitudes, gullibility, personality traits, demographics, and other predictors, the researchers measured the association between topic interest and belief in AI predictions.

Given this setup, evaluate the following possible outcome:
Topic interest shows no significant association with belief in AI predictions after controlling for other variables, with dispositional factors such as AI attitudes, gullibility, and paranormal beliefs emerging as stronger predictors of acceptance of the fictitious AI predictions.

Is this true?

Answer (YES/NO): NO